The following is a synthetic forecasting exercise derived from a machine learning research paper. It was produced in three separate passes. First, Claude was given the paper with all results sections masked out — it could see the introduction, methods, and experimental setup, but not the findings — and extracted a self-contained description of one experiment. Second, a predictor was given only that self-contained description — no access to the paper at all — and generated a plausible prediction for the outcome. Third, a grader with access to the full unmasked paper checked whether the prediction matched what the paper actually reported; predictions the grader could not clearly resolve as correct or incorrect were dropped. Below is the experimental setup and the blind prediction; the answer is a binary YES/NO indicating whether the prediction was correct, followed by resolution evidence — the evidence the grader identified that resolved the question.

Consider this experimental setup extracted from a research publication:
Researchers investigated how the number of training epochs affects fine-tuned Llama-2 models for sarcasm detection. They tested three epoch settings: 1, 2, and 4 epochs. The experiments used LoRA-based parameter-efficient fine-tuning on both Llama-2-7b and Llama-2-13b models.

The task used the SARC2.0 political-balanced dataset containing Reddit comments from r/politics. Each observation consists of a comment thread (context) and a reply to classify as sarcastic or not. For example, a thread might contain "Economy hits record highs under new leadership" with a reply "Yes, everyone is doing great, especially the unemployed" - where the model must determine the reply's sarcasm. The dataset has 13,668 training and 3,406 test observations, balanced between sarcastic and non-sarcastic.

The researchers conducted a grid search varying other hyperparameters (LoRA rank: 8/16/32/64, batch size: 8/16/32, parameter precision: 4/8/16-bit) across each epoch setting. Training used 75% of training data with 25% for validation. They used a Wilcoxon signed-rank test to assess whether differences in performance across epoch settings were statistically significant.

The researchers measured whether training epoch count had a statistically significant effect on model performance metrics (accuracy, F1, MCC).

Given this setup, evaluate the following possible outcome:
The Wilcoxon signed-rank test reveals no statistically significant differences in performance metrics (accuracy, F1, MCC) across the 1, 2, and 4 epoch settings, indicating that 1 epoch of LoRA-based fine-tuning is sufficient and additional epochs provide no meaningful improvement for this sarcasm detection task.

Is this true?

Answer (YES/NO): NO